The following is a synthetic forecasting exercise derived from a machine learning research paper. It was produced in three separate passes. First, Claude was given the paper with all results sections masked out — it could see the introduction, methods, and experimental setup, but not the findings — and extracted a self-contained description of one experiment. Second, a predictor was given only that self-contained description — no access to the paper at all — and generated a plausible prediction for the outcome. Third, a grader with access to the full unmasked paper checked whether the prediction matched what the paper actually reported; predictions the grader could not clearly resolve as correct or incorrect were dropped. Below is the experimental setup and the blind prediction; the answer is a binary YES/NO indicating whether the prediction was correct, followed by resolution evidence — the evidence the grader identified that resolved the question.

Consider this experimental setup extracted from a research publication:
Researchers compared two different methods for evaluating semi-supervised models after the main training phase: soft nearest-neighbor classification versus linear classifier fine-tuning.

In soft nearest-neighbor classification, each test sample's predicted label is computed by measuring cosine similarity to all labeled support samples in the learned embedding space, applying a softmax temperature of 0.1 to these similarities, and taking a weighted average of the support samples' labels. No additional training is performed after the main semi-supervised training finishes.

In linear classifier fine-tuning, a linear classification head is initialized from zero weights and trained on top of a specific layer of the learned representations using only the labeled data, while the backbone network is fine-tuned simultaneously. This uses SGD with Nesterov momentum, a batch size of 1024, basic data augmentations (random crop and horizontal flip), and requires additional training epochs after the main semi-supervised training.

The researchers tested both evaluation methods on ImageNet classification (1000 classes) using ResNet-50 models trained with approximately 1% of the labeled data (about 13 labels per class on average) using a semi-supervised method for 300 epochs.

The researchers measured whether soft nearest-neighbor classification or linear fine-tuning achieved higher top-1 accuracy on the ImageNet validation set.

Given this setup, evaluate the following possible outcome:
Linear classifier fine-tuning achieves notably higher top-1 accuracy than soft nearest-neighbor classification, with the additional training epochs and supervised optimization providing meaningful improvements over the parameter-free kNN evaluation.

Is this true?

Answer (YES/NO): YES